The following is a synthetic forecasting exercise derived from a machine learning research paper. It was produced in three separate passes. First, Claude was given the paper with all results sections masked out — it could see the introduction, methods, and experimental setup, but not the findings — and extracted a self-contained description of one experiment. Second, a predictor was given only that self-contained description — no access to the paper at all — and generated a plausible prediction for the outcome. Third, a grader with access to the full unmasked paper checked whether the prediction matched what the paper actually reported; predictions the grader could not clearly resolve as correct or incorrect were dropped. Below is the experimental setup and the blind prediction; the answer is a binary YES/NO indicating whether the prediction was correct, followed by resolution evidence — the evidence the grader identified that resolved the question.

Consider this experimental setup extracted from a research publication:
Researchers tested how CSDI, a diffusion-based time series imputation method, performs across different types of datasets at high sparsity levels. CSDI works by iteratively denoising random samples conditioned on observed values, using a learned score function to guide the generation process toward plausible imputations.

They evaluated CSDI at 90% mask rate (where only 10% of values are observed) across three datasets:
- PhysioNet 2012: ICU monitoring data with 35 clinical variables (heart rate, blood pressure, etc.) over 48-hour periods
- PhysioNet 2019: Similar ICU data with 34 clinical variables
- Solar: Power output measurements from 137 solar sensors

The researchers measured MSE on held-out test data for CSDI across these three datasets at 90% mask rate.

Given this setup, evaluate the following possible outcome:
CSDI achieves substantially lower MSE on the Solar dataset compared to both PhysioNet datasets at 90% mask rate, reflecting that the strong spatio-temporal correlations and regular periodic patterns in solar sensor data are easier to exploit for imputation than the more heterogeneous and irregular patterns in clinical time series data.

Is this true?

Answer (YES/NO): YES